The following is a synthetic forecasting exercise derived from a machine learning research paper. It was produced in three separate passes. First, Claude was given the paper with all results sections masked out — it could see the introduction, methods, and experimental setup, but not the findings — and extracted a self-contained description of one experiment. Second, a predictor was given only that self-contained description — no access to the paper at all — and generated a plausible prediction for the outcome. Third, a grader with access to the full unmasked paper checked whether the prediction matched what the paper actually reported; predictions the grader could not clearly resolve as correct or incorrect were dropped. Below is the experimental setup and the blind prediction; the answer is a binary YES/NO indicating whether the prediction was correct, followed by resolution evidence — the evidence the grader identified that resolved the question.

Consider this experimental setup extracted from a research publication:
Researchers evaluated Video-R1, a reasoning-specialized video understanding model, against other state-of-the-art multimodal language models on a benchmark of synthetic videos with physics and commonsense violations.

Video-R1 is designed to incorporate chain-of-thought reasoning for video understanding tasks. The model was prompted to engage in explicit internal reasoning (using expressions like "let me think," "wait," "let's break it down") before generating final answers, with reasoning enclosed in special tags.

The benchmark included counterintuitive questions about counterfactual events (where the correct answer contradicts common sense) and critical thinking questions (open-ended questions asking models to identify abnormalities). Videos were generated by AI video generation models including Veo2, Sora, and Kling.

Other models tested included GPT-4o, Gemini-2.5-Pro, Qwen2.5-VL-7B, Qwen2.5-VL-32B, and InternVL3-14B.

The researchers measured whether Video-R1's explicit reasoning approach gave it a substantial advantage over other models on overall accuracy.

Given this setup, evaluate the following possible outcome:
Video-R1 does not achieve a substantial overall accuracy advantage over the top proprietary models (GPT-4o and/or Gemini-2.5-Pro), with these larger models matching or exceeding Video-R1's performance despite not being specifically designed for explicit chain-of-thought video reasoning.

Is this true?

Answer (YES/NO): NO